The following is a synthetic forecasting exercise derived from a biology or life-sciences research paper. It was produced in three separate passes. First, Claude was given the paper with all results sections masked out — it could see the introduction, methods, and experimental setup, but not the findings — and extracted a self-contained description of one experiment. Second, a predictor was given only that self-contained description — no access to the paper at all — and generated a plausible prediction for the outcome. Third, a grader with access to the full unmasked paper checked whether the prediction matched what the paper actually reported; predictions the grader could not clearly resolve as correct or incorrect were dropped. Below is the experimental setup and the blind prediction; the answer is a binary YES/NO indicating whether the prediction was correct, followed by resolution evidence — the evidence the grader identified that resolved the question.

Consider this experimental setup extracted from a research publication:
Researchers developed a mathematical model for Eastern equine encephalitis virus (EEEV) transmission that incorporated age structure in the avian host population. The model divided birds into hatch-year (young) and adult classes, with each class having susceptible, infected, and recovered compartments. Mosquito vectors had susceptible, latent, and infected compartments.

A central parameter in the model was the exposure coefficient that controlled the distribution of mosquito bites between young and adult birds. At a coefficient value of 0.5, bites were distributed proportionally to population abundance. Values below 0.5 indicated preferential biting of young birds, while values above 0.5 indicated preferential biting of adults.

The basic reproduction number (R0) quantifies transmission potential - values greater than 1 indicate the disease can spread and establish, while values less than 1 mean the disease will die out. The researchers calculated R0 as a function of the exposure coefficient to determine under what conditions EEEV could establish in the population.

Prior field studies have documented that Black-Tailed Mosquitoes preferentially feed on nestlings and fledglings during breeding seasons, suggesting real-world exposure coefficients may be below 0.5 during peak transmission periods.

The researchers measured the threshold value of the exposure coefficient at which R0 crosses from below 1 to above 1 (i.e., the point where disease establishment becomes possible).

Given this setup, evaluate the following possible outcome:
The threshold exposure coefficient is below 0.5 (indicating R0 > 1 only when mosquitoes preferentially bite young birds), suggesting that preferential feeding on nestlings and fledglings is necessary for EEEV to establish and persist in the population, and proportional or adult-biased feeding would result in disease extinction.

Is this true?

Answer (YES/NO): NO